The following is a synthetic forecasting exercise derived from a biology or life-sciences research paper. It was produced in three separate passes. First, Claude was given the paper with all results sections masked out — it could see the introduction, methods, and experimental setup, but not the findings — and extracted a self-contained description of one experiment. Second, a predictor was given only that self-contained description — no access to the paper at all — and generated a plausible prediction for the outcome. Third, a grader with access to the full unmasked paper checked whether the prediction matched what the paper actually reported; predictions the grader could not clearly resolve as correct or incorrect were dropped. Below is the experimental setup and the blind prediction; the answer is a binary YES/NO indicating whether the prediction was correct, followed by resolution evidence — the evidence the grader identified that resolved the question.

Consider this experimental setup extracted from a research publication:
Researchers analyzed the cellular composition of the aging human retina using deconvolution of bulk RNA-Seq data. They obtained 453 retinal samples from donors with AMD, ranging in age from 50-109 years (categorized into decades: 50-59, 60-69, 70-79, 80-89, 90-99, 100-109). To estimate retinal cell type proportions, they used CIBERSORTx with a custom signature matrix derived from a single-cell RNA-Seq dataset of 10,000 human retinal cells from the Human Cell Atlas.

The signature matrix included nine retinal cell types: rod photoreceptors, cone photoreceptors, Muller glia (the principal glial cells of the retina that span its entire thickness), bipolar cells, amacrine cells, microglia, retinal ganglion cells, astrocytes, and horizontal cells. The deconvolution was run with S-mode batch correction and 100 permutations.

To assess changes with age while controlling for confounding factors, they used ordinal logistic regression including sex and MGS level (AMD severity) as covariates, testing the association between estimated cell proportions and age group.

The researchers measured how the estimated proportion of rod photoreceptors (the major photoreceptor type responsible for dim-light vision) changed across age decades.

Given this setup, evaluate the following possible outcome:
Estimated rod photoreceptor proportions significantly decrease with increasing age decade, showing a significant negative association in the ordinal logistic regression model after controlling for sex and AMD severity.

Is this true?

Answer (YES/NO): YES